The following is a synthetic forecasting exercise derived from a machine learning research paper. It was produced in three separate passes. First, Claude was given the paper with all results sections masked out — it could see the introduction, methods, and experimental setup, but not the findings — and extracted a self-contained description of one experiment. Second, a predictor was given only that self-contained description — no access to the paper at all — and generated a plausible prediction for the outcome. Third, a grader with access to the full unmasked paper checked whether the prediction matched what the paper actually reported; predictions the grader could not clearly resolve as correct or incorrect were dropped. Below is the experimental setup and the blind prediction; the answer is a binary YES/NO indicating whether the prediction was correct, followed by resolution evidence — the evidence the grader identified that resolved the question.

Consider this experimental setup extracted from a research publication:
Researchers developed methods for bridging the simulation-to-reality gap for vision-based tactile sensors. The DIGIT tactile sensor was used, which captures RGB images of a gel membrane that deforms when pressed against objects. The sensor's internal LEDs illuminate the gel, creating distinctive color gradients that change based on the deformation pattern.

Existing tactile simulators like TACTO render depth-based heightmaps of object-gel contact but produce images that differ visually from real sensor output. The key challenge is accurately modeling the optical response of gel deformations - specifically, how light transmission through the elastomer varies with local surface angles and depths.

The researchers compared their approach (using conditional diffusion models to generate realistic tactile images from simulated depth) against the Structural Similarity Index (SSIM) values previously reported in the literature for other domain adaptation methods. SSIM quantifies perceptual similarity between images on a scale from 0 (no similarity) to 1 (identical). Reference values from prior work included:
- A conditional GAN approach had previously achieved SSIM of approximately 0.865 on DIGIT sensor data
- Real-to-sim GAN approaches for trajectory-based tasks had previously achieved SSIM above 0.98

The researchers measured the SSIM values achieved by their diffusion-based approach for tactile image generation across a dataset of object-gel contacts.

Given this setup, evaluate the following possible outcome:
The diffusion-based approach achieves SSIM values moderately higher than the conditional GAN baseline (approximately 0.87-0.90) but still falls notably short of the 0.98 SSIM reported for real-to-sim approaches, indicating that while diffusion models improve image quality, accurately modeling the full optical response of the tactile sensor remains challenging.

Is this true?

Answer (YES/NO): NO